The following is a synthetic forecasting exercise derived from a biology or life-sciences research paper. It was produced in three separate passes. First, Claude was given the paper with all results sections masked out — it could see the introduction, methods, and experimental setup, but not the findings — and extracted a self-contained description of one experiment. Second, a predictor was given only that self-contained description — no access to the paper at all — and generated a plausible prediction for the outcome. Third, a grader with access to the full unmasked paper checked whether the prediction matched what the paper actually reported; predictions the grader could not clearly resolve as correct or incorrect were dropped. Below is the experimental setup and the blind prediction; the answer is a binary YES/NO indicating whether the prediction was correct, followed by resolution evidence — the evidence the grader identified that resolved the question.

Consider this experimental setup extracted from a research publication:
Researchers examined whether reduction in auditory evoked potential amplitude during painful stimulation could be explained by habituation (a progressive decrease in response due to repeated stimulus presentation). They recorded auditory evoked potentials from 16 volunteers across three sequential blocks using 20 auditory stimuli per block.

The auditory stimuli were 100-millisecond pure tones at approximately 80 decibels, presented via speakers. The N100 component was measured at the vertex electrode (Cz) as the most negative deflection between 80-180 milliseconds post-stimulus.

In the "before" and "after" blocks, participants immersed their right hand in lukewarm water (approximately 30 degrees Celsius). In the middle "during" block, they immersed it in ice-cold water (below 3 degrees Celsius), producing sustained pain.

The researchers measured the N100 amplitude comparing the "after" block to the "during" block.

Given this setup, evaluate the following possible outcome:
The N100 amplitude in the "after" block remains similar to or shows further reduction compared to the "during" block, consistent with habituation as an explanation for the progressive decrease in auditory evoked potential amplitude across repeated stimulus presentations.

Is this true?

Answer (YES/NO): NO